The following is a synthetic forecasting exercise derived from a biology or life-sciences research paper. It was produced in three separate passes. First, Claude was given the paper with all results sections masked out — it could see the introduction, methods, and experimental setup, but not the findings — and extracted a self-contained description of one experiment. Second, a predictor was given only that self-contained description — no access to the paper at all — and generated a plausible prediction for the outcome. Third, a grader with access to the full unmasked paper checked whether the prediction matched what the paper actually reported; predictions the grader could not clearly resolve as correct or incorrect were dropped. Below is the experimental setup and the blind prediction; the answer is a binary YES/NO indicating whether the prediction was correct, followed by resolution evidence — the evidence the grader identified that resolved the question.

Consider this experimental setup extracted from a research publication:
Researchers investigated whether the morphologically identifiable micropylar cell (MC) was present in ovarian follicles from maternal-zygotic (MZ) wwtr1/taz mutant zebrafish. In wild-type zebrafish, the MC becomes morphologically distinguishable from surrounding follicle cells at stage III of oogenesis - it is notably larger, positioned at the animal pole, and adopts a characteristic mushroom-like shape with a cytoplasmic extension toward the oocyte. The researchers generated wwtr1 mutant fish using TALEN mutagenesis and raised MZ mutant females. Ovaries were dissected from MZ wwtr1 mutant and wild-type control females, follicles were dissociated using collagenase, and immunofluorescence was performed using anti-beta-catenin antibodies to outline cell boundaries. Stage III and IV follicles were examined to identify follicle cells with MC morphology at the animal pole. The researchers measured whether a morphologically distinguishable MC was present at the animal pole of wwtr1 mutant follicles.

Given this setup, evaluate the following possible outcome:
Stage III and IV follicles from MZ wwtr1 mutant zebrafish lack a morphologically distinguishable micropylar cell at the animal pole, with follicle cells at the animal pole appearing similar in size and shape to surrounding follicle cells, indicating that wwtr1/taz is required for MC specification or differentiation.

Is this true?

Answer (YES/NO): YES